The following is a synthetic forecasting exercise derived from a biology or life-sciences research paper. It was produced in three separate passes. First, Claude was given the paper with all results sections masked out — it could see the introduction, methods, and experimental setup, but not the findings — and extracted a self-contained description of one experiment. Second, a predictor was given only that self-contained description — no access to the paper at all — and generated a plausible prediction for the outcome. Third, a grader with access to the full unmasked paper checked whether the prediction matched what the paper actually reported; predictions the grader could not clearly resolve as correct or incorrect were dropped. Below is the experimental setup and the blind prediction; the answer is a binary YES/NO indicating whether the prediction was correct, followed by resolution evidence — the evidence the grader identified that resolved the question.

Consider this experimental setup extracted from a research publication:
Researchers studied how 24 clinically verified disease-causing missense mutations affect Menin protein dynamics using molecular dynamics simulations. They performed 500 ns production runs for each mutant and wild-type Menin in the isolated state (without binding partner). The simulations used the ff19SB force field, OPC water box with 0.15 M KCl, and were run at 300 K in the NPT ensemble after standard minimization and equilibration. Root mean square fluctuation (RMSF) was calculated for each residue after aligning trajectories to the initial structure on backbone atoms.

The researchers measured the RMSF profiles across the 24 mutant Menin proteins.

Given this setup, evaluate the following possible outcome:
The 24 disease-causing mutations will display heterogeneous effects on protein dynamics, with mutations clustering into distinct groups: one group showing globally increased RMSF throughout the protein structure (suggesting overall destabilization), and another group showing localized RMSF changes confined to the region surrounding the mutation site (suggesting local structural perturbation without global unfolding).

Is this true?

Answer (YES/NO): NO